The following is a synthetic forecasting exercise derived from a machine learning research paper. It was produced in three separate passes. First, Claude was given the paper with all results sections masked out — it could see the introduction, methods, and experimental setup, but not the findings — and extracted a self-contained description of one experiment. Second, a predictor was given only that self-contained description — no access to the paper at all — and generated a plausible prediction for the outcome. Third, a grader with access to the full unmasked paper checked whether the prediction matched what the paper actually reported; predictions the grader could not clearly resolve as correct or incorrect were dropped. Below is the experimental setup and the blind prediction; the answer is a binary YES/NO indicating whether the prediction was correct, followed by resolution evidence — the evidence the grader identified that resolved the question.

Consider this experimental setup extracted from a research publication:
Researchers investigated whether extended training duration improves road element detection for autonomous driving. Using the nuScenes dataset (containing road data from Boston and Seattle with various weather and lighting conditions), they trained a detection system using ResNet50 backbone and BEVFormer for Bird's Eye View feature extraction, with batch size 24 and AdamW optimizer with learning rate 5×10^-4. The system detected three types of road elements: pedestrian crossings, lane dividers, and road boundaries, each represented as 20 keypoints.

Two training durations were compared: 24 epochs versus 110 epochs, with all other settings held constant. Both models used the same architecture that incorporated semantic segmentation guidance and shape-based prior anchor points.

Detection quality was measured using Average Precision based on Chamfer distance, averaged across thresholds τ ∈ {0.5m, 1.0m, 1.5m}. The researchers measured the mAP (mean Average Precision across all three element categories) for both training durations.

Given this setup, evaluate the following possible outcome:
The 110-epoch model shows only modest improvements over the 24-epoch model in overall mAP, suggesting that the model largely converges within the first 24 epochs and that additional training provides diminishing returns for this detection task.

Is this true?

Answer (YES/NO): NO